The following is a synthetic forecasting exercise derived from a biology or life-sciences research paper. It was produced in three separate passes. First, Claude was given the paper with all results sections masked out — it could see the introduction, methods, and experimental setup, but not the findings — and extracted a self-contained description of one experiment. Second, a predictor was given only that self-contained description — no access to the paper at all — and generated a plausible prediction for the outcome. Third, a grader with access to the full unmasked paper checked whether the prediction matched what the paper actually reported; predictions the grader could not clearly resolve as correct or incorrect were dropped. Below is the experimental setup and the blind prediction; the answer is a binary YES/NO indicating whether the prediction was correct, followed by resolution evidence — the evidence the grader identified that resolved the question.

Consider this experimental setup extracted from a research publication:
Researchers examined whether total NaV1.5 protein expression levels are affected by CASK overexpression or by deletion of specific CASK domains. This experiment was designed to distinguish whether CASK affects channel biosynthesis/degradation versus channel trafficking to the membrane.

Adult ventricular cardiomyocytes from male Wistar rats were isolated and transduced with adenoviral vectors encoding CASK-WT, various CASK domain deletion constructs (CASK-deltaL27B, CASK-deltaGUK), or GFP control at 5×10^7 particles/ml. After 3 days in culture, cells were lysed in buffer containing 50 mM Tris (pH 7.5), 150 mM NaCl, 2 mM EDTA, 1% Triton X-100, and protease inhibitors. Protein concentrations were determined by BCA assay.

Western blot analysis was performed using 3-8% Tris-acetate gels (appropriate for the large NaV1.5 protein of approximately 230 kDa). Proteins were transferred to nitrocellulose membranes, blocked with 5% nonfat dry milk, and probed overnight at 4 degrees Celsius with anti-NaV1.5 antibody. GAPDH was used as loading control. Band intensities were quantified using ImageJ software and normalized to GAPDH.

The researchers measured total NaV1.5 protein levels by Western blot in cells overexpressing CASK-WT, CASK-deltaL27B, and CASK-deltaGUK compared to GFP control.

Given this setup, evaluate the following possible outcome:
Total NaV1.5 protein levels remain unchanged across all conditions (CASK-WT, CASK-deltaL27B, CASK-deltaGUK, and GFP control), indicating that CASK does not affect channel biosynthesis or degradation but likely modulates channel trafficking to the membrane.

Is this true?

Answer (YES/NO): YES